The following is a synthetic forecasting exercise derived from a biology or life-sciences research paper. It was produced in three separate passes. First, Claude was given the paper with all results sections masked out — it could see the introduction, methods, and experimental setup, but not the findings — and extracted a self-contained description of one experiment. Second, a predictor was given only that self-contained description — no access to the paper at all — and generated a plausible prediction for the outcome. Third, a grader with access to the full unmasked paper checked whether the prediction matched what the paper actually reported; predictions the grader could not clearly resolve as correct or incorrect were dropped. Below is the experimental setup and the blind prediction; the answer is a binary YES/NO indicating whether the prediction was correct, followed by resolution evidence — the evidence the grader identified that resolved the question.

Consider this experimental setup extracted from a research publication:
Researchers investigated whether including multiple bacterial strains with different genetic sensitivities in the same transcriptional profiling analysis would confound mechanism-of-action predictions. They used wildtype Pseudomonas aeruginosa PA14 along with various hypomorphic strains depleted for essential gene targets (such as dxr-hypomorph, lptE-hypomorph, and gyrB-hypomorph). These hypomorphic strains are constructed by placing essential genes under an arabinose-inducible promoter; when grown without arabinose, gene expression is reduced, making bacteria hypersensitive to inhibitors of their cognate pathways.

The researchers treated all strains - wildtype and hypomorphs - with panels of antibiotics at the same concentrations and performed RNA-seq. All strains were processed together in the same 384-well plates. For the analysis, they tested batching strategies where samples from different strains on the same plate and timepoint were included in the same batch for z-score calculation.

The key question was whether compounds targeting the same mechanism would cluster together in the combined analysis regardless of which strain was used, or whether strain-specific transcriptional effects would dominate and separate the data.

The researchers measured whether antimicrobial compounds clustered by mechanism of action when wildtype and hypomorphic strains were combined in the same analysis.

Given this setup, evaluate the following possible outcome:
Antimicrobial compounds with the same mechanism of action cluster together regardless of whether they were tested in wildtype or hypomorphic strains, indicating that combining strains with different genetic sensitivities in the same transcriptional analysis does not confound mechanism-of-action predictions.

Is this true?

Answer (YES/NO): YES